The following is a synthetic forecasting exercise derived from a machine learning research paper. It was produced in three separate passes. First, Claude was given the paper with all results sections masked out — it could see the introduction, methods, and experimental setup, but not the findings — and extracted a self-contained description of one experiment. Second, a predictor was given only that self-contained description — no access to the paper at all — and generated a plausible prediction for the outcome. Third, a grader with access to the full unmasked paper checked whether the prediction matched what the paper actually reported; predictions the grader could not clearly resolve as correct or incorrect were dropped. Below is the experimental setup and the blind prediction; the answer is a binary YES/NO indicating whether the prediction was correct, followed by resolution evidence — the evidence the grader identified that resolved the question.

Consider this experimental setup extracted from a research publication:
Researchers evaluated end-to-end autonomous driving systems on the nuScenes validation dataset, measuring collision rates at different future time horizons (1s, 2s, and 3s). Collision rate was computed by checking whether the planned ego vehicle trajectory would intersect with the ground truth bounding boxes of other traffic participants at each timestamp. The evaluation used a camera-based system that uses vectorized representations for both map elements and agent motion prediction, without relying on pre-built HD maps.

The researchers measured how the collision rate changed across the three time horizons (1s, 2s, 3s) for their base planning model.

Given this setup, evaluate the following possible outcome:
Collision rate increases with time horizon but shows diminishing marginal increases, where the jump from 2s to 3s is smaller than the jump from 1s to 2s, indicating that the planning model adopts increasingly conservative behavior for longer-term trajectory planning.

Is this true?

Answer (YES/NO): NO